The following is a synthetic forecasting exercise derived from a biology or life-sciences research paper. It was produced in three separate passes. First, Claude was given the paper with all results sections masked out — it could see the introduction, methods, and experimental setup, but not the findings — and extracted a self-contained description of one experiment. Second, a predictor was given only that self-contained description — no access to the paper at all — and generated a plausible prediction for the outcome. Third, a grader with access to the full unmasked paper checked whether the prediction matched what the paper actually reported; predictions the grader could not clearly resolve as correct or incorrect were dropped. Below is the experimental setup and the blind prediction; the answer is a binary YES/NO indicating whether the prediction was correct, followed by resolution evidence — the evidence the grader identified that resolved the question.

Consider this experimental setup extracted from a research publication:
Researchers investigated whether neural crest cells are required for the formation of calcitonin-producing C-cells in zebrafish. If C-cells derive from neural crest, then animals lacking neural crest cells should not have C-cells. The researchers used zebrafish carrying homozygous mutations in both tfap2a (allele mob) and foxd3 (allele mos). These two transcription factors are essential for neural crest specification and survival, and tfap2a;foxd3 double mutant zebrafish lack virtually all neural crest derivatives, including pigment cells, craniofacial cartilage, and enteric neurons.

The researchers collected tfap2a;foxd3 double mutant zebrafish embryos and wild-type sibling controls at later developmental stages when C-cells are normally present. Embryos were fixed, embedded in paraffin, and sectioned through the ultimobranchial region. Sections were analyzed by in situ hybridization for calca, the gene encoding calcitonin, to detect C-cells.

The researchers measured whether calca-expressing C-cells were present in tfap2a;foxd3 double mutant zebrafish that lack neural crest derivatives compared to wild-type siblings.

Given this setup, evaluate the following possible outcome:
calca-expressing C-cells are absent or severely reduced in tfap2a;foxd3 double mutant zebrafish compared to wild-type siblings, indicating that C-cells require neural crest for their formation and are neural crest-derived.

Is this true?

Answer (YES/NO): NO